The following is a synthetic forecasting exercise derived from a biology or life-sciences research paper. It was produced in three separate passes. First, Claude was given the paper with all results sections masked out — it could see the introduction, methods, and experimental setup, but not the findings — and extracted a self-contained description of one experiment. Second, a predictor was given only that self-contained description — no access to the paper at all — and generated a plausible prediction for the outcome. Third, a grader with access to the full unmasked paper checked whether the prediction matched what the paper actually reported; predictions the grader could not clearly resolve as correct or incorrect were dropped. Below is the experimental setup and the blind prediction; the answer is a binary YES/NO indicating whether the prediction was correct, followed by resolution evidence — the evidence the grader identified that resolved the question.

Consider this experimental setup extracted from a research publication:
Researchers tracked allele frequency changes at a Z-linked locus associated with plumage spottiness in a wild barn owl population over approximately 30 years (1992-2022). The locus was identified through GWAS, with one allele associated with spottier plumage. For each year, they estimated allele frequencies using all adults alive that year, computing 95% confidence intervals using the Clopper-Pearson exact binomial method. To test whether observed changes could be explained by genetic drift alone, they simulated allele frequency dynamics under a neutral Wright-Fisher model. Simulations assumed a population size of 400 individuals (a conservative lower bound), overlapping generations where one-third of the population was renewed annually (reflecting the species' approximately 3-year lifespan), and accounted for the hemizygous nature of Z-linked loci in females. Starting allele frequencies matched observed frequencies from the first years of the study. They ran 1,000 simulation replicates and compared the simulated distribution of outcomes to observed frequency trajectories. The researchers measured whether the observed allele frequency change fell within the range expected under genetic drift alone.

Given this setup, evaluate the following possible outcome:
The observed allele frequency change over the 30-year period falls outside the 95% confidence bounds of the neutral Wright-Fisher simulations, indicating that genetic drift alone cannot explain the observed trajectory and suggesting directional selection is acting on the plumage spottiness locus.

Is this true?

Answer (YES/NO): NO